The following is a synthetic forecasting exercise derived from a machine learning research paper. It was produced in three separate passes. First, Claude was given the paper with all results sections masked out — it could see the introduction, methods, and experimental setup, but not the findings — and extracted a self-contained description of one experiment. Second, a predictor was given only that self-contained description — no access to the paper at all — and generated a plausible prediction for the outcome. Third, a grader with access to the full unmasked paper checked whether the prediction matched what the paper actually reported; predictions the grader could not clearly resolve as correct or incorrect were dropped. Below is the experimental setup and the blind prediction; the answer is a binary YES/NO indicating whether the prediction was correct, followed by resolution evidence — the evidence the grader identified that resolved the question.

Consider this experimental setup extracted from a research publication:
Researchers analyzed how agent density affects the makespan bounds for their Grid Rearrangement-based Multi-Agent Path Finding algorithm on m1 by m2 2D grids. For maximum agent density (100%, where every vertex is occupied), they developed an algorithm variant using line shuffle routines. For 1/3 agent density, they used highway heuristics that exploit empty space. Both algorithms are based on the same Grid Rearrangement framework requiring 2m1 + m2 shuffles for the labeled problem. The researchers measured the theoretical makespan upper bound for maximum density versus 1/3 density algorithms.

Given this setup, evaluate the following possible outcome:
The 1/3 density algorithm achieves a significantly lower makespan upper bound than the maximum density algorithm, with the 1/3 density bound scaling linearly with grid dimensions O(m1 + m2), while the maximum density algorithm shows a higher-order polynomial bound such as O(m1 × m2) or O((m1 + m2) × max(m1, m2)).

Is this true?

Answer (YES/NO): NO